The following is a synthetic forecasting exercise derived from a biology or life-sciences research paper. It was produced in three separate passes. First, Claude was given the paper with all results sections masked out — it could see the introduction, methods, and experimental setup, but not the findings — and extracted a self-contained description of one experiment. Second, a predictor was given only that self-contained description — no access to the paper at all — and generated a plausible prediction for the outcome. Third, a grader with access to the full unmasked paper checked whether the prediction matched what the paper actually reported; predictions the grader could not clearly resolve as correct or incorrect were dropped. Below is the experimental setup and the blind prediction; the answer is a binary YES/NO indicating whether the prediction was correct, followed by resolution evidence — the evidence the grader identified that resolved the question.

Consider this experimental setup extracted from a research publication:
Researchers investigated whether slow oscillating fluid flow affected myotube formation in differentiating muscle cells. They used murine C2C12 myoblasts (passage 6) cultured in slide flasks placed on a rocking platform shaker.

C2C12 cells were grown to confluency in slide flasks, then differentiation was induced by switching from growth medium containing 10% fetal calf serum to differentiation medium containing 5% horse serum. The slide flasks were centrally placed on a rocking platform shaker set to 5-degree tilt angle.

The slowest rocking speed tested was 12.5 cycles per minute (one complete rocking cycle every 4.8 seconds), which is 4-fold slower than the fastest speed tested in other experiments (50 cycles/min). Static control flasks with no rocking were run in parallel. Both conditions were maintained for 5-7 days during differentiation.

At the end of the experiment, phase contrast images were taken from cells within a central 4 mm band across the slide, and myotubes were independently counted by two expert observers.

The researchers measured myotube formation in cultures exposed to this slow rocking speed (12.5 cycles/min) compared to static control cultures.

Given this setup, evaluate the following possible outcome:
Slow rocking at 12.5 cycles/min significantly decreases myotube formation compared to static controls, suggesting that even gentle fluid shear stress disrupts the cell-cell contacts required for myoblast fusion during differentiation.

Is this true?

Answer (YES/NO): NO